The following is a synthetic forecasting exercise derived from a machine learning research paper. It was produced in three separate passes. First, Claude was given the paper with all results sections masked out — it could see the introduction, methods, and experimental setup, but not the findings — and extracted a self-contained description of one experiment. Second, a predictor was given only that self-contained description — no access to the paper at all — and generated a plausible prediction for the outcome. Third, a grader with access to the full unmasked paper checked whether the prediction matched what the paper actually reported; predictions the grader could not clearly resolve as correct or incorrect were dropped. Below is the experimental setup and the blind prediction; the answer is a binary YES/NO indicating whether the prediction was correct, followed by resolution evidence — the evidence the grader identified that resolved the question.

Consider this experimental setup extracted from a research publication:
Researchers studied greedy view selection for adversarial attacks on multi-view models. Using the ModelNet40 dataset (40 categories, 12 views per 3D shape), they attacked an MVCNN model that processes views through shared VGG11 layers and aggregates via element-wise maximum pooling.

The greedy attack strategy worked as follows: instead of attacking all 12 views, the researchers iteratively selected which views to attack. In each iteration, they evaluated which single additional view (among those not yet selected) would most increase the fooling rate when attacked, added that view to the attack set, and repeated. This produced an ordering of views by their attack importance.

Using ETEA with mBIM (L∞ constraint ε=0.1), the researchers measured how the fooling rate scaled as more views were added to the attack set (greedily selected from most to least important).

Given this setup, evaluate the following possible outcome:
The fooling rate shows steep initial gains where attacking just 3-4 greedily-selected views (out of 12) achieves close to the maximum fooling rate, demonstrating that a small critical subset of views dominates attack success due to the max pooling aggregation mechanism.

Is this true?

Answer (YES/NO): NO